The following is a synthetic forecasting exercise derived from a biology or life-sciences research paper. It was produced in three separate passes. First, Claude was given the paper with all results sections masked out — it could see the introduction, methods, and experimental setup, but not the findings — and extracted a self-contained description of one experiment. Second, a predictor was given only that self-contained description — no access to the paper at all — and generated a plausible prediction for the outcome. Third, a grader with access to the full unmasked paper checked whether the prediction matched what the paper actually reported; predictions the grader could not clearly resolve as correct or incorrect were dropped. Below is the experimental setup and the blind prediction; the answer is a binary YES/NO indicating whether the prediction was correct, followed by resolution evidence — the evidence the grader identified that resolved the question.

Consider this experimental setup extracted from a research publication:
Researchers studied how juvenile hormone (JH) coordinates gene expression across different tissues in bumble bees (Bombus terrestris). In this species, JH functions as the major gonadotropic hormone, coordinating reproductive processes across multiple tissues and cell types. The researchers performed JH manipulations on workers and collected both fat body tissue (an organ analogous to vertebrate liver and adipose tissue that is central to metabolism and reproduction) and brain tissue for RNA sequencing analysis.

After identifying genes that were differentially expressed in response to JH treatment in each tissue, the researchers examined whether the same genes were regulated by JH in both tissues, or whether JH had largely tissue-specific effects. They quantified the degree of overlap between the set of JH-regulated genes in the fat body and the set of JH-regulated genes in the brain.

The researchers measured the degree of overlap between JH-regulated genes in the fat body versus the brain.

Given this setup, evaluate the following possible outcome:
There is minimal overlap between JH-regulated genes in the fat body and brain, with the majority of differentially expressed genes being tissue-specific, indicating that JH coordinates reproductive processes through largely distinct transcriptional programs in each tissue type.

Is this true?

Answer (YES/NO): YES